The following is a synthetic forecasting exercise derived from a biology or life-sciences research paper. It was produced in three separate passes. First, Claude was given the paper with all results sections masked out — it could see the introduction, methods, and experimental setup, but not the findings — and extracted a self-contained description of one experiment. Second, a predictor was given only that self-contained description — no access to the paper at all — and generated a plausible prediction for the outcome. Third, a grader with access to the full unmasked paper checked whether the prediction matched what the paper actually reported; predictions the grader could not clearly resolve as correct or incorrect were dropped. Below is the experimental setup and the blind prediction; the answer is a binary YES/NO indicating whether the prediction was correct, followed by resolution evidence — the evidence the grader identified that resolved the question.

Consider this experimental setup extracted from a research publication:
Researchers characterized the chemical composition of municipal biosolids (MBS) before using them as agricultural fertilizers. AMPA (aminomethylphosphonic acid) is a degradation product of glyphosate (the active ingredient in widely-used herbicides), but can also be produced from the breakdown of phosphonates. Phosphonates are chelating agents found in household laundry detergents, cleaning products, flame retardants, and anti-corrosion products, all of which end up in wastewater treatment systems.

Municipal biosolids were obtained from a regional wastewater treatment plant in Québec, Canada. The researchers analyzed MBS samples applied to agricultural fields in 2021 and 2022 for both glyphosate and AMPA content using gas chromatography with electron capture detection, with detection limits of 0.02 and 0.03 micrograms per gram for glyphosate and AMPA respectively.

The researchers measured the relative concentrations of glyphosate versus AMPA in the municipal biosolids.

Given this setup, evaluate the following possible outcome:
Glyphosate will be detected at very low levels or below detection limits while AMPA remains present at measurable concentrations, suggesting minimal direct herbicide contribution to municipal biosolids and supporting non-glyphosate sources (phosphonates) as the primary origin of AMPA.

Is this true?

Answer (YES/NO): NO